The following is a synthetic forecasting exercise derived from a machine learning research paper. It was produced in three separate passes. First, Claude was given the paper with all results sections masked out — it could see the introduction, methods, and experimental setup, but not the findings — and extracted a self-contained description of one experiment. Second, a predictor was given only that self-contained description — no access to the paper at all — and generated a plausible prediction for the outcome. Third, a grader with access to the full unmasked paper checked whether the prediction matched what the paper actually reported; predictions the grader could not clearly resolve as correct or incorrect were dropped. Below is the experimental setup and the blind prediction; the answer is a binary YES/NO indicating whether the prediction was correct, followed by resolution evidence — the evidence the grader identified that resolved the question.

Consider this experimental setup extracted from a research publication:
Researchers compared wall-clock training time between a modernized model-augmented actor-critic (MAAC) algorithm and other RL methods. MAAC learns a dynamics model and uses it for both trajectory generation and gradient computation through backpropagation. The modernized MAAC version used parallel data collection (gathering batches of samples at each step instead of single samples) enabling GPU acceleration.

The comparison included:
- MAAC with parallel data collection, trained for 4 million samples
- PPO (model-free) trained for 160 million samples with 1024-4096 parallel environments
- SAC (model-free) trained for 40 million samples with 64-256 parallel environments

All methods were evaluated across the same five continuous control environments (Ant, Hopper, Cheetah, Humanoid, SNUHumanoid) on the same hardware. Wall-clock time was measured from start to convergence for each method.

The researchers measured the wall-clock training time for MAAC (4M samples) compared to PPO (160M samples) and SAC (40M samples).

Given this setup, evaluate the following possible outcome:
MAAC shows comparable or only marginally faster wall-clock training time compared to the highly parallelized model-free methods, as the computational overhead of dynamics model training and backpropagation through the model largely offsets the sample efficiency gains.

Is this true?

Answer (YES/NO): NO